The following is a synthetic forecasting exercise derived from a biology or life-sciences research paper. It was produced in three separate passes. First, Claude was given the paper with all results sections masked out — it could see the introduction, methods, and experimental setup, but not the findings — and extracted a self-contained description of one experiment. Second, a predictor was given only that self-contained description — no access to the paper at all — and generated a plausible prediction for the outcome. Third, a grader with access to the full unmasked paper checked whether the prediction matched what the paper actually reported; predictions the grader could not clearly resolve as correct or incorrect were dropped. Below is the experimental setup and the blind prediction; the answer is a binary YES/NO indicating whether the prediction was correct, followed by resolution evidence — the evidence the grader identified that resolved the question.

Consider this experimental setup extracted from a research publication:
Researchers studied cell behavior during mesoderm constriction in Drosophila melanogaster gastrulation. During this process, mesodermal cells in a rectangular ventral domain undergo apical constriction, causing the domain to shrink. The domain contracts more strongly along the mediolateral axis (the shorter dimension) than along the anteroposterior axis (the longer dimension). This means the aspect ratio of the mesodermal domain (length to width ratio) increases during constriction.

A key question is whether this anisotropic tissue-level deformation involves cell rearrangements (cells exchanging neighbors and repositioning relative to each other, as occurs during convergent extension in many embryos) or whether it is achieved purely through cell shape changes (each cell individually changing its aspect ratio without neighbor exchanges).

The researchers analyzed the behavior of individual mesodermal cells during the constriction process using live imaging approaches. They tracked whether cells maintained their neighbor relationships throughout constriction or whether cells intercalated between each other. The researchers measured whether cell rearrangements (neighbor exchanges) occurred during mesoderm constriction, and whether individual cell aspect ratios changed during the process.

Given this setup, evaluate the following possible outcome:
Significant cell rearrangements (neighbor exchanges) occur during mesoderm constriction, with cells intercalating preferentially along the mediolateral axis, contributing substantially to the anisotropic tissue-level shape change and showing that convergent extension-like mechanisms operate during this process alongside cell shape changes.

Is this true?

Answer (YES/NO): NO